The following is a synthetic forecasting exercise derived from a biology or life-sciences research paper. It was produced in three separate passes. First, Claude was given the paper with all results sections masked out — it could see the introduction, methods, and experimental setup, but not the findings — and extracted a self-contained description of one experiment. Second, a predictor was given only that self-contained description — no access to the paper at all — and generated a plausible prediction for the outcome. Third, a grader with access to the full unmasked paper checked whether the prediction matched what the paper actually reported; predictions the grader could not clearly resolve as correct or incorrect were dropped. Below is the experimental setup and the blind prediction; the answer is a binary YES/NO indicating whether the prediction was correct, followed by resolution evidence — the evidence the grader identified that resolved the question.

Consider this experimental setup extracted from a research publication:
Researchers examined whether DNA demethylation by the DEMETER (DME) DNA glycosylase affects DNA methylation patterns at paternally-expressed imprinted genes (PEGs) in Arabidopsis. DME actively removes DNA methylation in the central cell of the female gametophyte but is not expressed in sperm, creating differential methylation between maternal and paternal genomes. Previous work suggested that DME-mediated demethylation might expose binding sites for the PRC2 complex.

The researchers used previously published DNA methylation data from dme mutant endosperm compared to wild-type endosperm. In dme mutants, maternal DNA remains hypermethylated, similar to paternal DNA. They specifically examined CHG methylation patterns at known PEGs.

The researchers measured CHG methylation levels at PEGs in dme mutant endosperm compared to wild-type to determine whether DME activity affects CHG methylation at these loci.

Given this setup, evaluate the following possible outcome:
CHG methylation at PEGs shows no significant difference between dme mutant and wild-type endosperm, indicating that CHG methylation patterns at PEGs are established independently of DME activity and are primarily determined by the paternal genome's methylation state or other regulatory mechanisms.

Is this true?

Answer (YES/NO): NO